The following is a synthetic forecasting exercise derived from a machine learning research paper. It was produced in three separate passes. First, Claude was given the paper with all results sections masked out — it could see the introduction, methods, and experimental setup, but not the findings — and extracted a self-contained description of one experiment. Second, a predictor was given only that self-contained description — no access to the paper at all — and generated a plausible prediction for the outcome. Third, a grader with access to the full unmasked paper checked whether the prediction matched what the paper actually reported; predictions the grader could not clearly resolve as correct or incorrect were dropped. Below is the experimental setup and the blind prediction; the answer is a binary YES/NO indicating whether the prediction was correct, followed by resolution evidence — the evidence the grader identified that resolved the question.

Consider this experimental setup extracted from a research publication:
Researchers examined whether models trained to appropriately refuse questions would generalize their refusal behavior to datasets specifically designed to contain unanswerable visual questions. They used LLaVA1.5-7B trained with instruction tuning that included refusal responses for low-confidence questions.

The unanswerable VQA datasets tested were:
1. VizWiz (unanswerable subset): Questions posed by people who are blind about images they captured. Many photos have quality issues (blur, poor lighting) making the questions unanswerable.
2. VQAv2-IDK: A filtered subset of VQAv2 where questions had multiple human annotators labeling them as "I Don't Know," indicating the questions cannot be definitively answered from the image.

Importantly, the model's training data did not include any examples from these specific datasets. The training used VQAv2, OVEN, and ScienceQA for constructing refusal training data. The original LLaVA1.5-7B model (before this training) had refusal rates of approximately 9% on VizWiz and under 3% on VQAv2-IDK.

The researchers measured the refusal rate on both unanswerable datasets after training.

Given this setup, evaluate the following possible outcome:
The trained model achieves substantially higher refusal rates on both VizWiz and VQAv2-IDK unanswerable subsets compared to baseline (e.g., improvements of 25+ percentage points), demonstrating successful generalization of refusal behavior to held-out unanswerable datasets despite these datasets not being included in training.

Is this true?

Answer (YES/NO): YES